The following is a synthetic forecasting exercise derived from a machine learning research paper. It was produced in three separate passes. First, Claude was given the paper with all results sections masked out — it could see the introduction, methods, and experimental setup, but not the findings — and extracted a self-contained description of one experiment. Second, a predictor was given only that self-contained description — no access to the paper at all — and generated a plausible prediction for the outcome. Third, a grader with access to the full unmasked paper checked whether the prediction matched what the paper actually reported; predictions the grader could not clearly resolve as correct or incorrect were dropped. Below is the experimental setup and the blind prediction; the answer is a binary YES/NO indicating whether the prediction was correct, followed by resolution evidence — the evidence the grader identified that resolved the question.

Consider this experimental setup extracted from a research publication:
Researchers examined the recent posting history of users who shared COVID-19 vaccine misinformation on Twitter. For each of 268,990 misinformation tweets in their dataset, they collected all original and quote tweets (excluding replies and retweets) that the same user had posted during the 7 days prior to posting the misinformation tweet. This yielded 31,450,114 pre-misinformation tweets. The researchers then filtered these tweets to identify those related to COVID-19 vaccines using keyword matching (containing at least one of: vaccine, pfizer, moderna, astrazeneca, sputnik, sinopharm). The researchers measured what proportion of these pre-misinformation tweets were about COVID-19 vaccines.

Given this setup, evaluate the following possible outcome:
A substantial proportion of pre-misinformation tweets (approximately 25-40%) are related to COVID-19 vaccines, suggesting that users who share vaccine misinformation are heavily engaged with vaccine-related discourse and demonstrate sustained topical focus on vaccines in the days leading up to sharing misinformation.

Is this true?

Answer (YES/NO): NO